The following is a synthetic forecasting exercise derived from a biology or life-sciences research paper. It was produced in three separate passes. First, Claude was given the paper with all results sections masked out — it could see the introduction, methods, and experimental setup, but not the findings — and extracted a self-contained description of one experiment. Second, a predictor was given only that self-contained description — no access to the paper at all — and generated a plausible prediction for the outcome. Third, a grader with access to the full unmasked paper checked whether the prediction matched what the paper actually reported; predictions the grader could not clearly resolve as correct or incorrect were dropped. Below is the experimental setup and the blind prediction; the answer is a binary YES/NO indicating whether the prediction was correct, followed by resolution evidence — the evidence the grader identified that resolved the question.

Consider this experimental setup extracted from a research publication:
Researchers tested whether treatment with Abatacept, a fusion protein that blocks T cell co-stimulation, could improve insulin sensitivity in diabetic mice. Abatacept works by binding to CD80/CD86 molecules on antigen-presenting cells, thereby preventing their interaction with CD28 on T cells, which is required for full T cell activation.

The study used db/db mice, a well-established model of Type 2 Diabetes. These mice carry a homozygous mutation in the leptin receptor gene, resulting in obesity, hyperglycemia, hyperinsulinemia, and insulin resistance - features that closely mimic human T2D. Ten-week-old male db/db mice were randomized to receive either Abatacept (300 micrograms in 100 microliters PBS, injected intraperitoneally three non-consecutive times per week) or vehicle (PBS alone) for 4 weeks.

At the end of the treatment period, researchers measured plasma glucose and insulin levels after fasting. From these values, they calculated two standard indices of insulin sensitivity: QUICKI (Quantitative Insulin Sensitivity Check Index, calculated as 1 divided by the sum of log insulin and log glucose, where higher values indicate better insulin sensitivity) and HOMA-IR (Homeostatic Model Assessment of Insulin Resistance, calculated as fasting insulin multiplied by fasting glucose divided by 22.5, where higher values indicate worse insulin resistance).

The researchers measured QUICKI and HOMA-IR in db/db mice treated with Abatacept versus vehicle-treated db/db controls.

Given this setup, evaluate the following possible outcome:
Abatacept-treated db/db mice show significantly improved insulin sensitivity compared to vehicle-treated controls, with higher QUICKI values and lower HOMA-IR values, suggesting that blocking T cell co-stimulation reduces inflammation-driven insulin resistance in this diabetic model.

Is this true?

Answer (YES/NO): NO